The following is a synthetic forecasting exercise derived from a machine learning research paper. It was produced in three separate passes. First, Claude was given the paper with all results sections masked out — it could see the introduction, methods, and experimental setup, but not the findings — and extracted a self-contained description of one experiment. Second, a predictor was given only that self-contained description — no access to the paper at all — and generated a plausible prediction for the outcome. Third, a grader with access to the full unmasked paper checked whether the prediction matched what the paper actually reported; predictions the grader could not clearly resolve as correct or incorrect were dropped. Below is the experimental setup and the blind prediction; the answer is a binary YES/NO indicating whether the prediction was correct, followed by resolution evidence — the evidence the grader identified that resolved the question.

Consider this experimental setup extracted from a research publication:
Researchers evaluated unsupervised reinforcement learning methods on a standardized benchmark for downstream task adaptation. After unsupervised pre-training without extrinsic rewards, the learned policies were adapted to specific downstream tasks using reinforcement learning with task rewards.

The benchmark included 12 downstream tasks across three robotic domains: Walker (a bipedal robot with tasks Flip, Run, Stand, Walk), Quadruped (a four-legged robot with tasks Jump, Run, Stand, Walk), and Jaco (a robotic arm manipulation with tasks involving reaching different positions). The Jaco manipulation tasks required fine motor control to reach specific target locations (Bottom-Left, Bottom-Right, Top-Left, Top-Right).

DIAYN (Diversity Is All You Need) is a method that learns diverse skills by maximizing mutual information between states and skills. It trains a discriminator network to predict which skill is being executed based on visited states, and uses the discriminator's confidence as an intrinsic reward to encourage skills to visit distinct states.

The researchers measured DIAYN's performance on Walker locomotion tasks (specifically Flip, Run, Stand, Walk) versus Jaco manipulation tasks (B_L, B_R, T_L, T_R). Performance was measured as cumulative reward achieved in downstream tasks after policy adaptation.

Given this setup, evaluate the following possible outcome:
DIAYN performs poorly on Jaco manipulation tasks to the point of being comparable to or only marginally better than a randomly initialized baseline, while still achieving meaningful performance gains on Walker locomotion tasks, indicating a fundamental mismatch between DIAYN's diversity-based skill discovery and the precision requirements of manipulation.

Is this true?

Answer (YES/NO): NO